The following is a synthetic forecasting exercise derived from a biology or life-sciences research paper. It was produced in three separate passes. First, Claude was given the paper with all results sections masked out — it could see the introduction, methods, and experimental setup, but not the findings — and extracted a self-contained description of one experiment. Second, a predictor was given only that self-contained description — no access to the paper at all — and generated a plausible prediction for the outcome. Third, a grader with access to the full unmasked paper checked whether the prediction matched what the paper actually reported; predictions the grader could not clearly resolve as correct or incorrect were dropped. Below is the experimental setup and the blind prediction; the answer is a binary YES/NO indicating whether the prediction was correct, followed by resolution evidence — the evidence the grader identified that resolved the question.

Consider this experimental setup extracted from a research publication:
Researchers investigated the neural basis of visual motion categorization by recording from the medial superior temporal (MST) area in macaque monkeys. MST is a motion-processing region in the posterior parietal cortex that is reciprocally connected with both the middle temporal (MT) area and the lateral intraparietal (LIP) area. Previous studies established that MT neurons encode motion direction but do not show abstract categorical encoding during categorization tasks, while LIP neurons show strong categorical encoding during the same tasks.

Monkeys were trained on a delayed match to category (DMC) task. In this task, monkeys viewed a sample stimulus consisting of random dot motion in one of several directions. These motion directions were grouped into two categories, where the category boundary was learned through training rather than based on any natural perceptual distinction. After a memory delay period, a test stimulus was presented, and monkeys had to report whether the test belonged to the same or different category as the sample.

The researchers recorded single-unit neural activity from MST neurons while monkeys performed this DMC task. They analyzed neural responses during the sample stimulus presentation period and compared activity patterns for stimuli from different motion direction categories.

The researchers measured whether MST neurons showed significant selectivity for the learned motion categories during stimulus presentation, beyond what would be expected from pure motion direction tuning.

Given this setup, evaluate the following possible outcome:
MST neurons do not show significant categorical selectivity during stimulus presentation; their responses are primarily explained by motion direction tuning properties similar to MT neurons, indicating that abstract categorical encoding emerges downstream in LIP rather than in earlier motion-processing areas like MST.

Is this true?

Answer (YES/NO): NO